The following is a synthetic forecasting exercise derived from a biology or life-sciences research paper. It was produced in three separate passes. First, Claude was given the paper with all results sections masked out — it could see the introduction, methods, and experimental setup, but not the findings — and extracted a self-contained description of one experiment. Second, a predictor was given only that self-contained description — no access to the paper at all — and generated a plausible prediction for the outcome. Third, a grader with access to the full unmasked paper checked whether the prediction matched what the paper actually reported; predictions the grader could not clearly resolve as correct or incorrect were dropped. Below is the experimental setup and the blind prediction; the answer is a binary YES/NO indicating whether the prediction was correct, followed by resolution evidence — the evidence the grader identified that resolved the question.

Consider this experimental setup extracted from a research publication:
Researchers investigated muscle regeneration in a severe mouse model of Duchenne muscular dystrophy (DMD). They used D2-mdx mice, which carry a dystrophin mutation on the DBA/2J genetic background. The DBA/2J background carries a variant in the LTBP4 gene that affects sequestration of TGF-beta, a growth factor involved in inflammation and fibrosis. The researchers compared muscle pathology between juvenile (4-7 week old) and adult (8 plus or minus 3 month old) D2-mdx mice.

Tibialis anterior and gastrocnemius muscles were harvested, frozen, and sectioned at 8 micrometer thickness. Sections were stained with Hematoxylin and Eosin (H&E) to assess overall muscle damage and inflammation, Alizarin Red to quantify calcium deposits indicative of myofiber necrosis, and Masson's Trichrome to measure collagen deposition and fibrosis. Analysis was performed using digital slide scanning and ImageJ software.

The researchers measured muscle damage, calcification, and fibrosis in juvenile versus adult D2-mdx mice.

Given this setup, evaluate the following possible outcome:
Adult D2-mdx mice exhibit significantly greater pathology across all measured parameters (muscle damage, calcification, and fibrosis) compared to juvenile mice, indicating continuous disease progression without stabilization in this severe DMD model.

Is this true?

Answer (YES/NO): NO